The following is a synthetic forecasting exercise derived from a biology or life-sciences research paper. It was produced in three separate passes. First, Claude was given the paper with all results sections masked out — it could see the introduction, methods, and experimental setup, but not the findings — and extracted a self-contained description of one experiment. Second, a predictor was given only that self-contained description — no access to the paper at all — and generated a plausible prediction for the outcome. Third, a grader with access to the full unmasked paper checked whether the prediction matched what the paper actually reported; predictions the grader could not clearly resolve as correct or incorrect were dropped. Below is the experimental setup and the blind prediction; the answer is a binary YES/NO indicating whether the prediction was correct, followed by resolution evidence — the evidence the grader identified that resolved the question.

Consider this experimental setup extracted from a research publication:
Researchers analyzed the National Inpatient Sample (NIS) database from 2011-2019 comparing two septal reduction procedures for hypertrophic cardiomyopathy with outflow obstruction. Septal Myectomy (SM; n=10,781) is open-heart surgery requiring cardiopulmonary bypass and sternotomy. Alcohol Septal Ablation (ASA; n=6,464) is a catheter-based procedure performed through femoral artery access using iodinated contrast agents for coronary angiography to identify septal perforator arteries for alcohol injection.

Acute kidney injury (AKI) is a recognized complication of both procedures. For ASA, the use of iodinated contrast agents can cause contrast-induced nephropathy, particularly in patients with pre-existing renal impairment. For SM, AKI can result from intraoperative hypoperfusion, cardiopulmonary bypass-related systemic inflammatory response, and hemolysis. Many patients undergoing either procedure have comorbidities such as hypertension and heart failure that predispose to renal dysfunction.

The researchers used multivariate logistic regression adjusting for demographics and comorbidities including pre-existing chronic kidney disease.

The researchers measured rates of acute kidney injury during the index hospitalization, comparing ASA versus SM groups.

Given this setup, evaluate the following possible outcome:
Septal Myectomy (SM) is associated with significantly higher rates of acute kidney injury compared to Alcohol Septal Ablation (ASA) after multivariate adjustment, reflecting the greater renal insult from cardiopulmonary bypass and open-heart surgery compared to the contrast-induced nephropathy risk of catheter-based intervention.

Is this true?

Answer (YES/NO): YES